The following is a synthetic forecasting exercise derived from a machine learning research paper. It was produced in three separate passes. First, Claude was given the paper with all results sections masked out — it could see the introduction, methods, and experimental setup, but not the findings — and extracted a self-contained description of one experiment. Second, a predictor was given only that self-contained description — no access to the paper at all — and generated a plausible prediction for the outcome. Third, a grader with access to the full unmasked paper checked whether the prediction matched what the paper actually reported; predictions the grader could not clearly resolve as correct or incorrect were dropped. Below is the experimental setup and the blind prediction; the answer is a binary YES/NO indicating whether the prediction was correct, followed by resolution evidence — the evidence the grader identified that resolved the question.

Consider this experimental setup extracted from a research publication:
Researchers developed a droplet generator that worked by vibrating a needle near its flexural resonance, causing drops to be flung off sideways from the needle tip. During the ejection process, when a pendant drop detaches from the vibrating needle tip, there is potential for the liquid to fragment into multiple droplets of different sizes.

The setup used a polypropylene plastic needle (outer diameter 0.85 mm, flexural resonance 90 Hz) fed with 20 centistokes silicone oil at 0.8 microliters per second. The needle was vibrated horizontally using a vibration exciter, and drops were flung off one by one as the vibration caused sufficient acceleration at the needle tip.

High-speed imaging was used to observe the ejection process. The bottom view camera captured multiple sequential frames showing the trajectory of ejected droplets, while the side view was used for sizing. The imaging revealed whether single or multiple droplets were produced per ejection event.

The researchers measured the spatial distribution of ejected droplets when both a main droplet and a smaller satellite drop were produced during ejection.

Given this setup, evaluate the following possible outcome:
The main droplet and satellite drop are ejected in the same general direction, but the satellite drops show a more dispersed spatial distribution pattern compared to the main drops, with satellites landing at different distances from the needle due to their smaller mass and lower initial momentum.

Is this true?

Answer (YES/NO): NO